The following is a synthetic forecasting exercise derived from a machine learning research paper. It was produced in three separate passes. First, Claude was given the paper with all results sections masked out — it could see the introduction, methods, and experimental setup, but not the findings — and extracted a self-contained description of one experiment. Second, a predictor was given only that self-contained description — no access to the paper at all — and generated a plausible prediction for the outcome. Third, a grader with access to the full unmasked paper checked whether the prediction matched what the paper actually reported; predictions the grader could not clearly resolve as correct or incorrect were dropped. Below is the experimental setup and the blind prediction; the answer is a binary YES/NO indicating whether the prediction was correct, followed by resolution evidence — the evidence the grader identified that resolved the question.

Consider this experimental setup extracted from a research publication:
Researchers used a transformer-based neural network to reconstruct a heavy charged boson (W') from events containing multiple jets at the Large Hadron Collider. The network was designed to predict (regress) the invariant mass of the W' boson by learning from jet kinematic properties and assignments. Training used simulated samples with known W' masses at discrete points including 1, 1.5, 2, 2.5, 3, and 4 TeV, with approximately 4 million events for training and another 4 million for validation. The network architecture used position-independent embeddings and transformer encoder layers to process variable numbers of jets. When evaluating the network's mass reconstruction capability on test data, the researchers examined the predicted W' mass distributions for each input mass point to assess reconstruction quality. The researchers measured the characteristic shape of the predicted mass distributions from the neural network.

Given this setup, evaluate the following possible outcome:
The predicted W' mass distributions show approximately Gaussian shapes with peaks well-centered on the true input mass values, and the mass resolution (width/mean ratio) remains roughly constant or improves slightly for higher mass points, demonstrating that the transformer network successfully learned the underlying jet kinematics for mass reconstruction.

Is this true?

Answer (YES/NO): NO